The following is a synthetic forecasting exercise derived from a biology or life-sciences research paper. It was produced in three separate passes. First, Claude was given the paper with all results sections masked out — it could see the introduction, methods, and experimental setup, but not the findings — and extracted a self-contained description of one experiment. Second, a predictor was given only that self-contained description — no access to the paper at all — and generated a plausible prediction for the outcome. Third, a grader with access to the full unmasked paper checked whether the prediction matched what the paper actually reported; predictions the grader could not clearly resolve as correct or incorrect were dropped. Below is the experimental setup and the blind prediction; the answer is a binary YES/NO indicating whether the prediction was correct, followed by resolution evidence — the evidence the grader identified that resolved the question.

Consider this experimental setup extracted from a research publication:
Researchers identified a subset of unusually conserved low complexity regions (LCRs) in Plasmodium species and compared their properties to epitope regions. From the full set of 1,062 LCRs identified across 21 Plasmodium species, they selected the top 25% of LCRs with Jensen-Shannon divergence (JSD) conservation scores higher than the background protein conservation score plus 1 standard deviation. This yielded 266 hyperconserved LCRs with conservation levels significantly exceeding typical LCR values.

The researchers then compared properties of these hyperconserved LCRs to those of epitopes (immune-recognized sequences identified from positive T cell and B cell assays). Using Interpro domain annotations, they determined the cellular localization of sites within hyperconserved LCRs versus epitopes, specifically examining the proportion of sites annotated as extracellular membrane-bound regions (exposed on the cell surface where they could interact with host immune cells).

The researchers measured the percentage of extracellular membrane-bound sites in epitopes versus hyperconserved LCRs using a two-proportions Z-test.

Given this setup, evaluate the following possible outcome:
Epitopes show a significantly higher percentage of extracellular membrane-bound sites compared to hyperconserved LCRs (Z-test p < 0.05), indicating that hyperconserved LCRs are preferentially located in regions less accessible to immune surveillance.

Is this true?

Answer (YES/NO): YES